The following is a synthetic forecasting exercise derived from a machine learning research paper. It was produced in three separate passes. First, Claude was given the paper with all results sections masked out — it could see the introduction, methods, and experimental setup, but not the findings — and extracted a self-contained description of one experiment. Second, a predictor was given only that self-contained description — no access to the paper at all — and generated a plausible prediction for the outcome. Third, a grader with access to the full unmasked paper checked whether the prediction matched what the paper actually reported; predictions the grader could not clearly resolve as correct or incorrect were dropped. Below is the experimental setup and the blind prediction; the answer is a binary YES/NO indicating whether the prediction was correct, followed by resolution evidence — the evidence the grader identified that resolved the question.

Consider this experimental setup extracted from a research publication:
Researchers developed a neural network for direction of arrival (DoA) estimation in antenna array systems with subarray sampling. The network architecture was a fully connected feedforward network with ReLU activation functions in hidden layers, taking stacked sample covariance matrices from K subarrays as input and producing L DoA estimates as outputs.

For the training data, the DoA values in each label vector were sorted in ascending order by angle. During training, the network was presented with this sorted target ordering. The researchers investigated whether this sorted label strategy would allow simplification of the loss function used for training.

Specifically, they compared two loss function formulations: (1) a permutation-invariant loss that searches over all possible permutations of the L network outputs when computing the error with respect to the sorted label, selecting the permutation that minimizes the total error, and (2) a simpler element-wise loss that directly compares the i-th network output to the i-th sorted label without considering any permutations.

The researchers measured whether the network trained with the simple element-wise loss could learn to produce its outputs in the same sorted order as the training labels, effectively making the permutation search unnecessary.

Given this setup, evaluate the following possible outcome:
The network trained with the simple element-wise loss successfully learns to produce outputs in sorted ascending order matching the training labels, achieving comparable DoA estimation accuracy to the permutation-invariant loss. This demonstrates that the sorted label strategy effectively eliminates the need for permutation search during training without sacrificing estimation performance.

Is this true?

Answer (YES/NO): YES